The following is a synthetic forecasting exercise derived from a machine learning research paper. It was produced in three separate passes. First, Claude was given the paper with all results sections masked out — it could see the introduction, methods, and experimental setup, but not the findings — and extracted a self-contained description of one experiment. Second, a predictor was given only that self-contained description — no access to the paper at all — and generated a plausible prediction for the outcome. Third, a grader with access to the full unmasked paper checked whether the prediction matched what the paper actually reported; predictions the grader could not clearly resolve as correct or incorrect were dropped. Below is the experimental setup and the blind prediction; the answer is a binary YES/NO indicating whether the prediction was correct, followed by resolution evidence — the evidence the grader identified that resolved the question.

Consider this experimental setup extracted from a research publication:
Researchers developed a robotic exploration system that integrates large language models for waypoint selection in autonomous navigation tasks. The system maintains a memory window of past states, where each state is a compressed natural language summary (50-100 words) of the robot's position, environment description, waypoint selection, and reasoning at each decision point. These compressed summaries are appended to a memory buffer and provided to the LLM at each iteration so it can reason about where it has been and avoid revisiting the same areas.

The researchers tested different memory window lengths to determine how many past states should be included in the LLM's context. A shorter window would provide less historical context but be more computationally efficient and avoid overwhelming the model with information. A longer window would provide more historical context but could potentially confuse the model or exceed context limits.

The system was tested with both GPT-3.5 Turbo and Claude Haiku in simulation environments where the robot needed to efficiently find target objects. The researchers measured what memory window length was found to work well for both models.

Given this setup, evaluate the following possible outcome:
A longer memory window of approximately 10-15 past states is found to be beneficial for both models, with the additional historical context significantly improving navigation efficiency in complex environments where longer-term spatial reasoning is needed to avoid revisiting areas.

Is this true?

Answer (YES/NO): YES